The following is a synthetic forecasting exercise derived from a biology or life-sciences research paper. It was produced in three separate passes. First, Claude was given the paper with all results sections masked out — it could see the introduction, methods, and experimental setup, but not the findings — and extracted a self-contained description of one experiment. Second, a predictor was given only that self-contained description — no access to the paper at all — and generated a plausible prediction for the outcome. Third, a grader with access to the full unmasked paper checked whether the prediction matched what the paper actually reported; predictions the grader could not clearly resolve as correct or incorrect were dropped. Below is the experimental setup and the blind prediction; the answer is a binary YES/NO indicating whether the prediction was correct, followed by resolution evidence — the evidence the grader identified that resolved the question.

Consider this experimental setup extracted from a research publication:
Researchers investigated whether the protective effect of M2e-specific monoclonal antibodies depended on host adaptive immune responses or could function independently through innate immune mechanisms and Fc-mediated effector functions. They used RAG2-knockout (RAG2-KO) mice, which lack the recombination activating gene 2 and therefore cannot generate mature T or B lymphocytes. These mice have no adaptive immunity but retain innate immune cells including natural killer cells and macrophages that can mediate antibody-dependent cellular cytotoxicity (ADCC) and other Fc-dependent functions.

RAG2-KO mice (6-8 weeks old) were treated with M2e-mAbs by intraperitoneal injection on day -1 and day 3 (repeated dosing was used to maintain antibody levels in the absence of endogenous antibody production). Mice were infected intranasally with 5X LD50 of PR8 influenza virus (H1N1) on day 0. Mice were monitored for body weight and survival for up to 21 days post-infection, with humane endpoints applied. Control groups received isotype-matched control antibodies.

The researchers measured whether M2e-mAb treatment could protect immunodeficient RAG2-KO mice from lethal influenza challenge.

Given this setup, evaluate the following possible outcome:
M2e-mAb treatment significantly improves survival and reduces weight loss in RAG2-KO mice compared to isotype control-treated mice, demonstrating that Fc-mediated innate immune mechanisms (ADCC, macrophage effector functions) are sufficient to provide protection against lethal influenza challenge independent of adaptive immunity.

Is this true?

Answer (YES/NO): NO